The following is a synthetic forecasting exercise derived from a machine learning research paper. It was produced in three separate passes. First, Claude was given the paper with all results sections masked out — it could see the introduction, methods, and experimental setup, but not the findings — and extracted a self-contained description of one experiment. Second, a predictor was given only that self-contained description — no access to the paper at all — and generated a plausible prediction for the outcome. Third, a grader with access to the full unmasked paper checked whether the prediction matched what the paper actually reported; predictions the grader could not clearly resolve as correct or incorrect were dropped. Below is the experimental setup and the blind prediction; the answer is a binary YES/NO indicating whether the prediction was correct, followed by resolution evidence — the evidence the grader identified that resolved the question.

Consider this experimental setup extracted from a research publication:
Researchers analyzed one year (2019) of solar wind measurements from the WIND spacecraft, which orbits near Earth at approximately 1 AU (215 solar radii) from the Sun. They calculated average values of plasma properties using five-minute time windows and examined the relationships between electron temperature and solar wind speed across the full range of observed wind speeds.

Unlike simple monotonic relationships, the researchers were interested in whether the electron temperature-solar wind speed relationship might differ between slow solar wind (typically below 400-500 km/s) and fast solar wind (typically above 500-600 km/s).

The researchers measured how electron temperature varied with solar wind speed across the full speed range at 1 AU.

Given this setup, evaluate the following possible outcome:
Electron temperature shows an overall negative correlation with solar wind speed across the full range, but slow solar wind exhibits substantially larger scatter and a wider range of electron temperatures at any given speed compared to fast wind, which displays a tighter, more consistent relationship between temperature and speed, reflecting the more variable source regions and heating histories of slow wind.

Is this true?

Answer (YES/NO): NO